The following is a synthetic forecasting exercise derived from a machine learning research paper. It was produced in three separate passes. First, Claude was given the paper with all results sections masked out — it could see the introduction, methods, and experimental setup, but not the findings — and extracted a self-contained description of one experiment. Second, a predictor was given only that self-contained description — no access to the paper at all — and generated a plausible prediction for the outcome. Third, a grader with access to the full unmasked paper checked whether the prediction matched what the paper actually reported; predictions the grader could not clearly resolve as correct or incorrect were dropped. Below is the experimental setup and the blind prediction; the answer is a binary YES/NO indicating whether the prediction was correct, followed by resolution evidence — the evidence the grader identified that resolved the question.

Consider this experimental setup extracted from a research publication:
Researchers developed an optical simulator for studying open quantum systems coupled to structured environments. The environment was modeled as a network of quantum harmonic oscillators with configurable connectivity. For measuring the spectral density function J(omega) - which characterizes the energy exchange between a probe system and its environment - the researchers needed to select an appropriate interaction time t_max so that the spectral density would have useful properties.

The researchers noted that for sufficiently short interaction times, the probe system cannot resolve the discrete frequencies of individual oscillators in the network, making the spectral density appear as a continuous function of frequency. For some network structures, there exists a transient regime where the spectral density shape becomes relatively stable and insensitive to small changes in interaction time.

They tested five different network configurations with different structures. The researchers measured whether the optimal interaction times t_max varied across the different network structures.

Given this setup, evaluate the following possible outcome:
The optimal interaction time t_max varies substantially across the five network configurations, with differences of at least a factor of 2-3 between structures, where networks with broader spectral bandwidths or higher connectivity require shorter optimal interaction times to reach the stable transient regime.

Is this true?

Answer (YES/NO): NO